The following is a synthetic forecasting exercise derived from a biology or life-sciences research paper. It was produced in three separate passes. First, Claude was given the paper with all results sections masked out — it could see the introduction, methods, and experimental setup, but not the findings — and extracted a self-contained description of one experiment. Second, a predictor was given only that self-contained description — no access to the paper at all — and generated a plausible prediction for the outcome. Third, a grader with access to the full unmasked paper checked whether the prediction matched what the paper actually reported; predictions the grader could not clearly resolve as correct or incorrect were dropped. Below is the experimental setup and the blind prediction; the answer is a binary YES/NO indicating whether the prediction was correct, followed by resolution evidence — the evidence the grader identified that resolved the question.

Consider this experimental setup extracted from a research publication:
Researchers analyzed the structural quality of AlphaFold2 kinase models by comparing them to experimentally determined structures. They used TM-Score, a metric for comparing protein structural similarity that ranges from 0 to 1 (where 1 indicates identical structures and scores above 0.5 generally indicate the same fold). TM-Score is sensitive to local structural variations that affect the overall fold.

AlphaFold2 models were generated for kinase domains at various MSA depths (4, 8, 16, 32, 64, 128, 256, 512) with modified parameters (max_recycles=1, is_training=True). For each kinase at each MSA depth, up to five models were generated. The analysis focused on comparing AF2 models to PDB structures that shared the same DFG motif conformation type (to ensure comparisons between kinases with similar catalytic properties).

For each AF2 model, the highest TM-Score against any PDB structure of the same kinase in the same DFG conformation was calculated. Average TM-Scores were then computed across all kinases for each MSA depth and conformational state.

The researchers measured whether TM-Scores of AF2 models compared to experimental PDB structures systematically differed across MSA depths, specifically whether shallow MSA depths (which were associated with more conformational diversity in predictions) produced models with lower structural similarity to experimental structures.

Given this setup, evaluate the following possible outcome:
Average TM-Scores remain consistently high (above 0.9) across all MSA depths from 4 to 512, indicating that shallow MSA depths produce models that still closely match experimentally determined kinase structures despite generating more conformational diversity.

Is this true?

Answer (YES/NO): NO